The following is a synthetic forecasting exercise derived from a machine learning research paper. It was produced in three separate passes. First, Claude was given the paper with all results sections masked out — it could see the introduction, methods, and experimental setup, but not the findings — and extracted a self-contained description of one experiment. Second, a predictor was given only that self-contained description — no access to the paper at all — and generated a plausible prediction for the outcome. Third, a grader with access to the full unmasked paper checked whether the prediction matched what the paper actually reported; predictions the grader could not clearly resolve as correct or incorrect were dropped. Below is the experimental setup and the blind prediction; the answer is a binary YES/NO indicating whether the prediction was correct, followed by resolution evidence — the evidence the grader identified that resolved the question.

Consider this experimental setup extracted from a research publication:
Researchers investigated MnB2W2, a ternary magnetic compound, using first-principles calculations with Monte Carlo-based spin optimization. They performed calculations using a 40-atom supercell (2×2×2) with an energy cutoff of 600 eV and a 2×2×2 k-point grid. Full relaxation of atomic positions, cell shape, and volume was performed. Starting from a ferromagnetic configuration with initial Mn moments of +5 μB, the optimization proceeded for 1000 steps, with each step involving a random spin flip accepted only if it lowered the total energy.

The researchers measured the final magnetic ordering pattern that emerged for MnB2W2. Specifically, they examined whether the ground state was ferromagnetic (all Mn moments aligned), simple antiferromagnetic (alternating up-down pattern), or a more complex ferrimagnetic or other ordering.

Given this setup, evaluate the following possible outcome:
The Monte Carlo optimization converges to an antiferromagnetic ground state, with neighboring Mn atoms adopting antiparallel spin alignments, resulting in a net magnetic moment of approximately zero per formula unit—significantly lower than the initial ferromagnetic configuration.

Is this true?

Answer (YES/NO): NO